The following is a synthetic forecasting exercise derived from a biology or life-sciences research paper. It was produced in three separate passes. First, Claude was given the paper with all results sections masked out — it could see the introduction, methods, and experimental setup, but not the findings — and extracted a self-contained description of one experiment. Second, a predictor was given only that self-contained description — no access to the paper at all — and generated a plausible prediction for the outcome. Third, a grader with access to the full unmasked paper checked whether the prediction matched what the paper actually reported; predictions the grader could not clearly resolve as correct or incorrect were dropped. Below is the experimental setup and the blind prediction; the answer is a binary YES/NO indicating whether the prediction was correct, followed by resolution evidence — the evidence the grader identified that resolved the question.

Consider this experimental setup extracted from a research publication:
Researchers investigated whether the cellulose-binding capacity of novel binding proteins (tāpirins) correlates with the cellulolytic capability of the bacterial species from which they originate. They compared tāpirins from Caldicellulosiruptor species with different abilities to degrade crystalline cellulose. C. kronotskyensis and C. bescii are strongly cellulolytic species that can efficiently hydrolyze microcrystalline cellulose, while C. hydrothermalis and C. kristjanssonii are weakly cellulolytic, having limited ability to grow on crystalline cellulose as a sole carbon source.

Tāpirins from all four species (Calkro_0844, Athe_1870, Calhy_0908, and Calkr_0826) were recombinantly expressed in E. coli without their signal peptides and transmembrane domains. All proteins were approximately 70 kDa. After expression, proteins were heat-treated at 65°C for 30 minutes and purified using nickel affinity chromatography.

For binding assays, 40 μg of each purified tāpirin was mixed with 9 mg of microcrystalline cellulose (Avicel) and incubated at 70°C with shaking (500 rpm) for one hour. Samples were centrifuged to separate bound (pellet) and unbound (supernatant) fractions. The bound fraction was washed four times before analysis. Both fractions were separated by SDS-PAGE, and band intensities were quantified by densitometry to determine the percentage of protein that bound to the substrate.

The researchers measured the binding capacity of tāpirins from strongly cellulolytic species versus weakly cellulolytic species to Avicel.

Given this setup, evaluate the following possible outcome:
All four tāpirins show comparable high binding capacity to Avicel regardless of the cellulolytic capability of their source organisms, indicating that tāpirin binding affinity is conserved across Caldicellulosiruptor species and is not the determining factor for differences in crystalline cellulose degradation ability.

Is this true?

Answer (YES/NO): NO